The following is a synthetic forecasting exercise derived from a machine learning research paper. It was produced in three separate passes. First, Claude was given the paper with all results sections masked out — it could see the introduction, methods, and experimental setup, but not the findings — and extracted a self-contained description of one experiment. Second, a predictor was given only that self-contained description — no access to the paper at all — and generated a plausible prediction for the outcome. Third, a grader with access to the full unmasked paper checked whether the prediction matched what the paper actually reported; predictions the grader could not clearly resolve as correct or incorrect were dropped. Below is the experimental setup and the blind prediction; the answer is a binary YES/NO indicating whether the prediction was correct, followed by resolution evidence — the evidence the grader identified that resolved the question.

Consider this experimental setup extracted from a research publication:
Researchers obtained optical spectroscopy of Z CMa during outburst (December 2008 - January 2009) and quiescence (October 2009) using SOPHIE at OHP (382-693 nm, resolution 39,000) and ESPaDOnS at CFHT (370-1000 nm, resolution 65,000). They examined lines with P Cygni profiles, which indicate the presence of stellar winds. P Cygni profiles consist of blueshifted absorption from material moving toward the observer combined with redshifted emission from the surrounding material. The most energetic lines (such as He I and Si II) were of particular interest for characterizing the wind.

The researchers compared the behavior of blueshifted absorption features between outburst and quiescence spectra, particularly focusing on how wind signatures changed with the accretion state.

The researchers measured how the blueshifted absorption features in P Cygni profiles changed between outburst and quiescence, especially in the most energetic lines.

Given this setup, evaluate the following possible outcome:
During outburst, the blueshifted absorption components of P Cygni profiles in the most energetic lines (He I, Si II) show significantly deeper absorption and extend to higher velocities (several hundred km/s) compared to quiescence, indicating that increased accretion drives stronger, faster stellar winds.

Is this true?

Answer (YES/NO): YES